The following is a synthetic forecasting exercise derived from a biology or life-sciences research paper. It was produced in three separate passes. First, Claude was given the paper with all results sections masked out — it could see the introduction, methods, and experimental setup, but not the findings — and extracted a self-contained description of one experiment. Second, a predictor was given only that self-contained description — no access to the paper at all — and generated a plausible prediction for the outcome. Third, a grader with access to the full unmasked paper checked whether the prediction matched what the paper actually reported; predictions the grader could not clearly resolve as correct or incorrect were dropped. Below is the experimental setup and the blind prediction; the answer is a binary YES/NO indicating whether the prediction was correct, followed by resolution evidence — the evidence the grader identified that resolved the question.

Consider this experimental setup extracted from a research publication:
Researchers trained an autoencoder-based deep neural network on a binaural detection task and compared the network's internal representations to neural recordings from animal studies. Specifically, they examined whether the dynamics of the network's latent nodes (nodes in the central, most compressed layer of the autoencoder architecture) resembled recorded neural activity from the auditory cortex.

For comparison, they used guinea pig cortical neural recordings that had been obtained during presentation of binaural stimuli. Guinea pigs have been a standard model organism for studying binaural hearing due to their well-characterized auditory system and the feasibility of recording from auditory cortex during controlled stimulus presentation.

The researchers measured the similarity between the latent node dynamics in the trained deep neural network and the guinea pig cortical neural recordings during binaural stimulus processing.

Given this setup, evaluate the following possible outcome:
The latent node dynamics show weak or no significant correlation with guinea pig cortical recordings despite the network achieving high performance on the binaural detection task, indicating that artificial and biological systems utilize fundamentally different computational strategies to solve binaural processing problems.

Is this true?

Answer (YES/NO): NO